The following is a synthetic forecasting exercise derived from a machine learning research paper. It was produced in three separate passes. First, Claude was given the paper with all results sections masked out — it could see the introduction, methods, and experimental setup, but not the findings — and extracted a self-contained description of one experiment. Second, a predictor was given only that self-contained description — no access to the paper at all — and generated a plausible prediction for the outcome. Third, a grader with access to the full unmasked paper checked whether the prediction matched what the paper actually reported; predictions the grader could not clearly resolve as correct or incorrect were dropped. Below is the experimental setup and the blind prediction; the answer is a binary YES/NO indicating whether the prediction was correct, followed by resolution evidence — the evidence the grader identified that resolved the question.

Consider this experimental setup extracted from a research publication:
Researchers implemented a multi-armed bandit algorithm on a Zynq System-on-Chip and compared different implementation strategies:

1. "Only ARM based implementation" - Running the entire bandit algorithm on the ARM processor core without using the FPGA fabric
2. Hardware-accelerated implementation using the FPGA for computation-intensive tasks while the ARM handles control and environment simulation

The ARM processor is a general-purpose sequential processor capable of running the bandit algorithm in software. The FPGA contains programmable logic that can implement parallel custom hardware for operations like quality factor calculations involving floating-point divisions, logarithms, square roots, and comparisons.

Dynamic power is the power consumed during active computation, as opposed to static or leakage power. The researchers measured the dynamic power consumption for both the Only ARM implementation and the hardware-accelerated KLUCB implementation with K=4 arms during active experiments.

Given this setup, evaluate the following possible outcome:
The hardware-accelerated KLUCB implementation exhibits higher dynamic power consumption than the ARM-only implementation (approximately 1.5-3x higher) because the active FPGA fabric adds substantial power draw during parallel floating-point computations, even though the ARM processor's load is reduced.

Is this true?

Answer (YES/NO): NO